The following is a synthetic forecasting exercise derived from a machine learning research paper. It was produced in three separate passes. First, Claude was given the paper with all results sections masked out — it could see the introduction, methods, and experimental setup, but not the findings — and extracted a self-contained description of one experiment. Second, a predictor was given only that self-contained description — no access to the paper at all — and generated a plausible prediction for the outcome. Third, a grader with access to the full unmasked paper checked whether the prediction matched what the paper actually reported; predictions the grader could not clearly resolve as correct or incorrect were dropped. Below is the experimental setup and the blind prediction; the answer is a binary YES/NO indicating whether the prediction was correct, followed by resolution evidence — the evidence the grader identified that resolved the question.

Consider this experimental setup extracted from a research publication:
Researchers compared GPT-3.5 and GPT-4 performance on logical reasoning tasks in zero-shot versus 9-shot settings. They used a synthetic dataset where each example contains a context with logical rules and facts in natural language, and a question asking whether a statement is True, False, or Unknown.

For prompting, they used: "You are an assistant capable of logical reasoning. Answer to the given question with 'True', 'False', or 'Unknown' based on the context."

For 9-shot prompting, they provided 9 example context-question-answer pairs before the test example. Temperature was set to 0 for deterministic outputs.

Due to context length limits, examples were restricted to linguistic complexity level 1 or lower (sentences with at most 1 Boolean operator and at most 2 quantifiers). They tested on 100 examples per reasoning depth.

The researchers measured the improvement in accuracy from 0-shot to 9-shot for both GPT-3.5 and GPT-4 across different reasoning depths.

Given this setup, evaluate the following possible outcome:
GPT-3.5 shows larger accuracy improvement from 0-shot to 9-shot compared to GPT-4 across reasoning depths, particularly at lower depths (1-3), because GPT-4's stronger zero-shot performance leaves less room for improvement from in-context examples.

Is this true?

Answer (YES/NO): NO